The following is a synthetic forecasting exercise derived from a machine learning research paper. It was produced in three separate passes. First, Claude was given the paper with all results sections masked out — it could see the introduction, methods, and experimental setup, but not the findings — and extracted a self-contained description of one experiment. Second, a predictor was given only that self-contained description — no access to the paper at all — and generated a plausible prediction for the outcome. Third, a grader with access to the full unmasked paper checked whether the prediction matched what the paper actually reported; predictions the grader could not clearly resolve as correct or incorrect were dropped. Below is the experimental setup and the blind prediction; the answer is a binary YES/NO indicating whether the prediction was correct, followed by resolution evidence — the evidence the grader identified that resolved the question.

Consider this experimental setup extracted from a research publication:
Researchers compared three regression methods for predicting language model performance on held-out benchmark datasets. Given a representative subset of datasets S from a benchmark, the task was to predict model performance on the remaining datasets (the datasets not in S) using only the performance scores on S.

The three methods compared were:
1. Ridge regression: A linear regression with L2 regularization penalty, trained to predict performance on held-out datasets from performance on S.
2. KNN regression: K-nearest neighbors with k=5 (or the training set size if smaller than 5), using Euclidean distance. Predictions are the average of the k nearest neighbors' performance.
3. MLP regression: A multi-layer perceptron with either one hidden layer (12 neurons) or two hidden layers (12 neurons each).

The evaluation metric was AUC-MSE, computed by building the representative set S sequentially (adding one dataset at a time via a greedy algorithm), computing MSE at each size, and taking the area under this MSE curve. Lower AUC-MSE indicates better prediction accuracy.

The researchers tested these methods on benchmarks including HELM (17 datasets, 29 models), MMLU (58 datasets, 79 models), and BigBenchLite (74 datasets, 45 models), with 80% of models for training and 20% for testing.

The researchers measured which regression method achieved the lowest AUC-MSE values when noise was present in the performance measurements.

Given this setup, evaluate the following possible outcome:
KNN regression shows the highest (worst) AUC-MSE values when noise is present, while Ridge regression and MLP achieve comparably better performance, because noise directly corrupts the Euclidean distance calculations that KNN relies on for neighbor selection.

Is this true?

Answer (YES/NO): NO